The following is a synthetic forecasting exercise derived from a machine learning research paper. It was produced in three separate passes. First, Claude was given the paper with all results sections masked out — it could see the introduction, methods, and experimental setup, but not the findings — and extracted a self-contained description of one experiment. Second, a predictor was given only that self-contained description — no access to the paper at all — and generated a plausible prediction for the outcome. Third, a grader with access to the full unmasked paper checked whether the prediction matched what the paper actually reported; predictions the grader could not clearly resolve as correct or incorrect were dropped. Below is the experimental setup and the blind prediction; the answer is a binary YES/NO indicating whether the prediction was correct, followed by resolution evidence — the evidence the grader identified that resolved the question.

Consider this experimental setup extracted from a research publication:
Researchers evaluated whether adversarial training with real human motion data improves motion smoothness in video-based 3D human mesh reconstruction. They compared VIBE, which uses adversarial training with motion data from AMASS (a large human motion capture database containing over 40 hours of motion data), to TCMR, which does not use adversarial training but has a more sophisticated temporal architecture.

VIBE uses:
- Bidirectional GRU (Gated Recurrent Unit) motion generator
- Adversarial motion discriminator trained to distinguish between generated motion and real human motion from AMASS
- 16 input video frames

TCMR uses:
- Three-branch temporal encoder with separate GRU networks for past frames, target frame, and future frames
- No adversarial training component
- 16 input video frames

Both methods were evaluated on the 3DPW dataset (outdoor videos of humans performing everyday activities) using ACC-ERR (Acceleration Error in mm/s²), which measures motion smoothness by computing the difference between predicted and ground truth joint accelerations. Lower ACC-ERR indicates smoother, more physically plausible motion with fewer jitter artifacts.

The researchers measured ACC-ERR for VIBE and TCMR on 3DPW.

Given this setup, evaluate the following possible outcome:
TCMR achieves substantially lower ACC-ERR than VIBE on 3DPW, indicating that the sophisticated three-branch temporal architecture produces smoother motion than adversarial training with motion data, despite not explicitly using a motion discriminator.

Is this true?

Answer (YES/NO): YES